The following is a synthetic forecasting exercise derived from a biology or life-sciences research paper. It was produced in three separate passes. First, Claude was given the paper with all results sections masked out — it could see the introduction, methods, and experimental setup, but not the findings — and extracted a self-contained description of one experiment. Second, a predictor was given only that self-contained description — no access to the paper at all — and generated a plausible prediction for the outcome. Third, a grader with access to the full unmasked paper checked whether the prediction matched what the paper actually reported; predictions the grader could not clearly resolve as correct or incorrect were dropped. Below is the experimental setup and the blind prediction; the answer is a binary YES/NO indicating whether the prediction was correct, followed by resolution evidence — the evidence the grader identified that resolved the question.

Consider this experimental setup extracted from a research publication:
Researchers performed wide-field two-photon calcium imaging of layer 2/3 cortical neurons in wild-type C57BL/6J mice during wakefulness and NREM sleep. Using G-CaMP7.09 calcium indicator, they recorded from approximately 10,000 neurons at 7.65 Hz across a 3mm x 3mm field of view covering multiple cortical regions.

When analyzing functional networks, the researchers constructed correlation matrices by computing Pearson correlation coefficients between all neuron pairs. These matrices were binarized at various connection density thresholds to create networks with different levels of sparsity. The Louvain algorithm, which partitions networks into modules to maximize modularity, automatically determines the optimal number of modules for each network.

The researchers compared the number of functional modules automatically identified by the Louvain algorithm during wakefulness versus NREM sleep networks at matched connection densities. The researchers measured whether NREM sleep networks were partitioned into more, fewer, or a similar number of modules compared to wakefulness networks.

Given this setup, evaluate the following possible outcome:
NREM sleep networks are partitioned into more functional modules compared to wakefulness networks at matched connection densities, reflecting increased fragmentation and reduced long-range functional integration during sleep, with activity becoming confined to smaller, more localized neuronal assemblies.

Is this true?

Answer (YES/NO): NO